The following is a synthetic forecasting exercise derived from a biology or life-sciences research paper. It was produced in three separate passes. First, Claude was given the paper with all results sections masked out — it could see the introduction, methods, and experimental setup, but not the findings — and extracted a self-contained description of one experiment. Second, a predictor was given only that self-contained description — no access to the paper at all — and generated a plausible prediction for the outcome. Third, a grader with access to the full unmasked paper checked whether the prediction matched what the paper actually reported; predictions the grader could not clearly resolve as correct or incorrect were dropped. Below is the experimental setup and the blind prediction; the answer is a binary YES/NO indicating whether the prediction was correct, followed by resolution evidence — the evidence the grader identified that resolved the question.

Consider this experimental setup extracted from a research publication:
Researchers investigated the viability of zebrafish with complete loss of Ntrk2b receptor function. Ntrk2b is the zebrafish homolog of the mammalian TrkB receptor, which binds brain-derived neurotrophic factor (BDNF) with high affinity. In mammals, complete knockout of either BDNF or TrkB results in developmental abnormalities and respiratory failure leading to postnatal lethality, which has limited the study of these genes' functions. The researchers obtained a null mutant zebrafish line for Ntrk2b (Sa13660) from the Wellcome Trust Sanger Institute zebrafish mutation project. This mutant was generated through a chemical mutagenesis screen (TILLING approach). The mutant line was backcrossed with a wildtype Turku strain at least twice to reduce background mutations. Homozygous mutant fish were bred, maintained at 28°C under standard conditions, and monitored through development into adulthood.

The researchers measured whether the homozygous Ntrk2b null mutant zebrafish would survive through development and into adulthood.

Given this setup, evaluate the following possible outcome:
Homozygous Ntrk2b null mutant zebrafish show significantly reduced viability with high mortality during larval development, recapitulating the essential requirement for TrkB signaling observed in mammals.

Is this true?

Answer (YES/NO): NO